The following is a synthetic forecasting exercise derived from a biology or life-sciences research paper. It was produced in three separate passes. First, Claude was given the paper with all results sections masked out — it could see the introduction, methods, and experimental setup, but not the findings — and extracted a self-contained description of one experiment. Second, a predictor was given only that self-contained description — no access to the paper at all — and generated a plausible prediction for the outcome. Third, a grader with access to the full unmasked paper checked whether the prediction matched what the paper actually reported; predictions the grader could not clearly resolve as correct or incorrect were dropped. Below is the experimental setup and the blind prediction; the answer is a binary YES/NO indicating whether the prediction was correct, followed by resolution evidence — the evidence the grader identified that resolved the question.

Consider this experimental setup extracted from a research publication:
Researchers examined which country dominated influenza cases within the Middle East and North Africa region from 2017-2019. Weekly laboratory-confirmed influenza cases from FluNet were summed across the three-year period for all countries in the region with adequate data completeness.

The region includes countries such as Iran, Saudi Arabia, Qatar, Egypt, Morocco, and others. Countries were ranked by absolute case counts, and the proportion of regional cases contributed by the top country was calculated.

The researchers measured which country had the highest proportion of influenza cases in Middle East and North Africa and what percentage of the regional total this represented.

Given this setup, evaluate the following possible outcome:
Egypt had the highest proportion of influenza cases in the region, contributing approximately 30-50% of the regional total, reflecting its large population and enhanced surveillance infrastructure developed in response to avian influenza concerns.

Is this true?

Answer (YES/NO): NO